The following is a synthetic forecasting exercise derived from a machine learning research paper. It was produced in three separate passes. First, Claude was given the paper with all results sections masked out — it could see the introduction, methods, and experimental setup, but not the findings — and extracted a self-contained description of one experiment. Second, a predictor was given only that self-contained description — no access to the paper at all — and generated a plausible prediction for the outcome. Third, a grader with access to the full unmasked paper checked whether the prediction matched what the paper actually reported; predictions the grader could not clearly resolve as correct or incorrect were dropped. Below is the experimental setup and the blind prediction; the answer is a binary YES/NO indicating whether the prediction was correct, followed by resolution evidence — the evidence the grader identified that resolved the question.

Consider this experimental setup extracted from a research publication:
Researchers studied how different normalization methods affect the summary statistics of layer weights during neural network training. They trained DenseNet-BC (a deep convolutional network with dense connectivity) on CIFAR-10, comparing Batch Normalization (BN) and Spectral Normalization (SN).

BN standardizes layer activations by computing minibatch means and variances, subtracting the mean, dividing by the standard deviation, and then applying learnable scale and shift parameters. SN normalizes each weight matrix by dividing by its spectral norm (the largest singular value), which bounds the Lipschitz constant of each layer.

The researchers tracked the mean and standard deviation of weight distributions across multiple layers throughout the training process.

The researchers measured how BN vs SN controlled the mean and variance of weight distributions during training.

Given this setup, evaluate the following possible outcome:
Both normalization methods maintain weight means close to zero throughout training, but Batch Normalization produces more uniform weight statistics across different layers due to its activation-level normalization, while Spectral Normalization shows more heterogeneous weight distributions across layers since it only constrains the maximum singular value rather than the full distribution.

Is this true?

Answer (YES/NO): NO